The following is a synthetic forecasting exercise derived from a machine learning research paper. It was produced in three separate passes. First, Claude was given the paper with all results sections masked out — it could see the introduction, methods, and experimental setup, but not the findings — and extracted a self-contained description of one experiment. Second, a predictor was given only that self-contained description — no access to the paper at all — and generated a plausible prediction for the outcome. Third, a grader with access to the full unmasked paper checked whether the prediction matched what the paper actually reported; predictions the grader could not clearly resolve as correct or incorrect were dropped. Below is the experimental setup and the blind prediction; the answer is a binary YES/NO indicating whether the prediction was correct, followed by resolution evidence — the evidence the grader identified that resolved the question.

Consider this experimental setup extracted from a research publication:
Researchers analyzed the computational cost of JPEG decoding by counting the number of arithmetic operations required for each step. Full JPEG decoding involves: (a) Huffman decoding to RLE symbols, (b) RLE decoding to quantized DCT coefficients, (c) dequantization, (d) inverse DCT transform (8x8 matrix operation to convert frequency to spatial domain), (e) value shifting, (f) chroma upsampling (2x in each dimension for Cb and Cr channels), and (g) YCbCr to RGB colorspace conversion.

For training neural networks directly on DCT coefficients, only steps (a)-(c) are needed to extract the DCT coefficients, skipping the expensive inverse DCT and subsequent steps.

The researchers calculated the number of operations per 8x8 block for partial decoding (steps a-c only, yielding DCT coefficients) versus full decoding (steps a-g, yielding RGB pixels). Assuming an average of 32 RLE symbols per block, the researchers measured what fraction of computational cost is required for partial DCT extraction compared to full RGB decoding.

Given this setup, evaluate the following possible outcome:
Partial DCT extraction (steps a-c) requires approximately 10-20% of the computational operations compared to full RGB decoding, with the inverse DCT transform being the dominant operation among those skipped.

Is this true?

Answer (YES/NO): YES